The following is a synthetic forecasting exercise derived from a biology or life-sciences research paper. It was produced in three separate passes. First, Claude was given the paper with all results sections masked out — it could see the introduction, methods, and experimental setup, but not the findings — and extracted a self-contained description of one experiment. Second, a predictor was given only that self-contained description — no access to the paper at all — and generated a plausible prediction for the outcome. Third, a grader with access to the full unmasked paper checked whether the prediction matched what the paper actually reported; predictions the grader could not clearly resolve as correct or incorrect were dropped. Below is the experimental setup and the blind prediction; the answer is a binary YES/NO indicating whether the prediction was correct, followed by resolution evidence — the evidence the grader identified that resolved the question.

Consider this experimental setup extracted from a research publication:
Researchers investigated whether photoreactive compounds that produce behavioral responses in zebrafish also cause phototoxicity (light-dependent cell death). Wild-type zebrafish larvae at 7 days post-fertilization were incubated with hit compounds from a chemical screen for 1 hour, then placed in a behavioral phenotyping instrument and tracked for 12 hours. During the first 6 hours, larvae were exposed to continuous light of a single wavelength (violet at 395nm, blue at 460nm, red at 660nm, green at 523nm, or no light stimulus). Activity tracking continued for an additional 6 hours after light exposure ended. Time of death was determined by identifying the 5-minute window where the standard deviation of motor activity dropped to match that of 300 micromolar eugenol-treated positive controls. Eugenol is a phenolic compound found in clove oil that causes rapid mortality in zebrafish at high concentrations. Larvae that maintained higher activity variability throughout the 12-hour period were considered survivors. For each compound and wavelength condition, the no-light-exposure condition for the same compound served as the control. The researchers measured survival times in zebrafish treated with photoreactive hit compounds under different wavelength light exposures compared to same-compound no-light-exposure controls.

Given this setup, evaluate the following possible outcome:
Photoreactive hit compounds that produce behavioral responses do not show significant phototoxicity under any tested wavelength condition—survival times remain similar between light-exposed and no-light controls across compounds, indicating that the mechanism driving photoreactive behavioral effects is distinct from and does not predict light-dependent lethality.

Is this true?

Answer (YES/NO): NO